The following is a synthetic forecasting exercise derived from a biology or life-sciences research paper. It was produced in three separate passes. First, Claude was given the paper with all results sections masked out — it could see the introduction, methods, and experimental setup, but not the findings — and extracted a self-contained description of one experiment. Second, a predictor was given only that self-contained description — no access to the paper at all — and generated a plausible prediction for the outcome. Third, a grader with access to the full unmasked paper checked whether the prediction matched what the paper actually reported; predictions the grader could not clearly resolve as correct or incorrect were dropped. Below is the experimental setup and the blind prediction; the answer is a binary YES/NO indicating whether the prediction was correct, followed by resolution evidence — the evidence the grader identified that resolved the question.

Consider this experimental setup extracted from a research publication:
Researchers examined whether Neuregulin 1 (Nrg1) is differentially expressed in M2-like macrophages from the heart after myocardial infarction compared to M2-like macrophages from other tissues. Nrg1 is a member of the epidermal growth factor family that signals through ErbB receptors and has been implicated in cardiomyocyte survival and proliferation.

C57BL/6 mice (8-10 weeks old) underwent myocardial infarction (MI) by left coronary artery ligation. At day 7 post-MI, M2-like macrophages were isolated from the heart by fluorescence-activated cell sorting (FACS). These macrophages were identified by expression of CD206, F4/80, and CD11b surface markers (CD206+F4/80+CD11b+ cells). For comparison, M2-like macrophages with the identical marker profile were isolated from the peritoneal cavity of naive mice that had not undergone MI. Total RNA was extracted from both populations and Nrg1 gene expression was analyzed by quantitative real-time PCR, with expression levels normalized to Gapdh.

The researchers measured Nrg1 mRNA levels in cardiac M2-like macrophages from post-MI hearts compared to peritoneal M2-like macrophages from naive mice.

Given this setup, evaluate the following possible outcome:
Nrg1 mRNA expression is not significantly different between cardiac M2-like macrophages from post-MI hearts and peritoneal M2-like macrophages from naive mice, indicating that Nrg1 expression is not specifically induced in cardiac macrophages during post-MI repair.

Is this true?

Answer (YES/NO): NO